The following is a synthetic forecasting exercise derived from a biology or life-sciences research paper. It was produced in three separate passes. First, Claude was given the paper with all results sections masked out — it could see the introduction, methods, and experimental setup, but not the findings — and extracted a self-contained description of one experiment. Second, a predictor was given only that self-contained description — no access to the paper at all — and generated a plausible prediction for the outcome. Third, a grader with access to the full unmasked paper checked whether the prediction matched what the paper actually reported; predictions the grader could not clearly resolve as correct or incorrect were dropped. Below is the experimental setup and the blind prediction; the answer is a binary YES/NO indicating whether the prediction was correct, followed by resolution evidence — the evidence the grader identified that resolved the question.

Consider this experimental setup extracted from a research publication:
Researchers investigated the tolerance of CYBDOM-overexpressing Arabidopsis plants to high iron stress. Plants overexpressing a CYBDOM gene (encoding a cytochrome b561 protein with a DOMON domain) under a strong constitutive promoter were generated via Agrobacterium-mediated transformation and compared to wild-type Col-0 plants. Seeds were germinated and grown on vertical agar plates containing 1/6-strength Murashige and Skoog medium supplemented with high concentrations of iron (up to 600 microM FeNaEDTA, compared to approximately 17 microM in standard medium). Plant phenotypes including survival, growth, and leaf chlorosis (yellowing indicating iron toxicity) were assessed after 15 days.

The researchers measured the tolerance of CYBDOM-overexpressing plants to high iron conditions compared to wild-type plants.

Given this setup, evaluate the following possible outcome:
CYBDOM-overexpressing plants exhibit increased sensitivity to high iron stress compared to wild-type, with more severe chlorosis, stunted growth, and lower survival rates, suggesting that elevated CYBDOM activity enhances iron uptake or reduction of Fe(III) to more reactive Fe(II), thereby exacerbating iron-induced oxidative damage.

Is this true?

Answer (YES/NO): YES